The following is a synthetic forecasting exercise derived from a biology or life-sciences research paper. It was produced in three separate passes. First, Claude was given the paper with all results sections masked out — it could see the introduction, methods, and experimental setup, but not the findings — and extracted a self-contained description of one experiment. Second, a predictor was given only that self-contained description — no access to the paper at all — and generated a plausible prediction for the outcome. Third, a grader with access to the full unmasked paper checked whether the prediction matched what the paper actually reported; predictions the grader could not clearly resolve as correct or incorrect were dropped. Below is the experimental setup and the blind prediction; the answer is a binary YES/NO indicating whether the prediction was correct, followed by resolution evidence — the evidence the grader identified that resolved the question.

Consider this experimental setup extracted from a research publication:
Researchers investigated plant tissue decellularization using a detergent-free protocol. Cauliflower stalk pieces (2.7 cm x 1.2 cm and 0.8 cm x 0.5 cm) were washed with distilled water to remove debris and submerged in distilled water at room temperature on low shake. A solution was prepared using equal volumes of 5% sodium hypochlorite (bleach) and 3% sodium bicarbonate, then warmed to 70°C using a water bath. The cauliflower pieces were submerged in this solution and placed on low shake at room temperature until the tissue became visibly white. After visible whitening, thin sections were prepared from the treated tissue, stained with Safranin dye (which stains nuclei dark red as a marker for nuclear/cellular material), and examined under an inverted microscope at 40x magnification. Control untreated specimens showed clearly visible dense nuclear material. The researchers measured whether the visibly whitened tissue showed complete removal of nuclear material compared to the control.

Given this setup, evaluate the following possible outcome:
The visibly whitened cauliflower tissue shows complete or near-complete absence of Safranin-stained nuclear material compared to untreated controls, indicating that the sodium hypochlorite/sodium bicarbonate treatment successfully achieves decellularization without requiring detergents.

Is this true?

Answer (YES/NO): NO